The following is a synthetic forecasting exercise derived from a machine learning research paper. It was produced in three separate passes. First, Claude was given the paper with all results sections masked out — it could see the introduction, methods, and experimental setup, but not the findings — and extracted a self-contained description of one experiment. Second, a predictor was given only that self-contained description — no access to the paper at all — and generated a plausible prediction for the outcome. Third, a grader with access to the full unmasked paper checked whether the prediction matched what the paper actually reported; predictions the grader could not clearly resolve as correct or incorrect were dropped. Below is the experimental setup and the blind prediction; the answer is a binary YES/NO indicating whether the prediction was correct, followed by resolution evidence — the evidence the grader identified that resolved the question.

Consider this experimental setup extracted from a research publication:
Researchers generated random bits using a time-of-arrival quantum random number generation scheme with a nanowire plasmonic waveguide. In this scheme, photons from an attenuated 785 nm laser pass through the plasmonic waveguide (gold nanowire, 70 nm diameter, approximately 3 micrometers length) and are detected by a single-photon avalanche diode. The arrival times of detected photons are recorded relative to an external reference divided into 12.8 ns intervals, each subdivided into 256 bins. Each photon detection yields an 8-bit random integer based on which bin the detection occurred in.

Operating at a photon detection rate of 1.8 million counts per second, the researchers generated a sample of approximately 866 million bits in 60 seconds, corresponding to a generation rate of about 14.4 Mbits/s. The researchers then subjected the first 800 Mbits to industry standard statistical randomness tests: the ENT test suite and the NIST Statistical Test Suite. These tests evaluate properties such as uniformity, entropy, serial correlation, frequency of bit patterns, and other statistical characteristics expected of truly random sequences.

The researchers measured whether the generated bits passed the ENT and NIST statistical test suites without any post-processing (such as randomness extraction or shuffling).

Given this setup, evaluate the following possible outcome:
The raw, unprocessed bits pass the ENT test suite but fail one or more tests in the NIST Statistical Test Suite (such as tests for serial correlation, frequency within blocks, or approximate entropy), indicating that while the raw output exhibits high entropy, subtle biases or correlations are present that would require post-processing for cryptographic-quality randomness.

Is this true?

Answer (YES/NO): NO